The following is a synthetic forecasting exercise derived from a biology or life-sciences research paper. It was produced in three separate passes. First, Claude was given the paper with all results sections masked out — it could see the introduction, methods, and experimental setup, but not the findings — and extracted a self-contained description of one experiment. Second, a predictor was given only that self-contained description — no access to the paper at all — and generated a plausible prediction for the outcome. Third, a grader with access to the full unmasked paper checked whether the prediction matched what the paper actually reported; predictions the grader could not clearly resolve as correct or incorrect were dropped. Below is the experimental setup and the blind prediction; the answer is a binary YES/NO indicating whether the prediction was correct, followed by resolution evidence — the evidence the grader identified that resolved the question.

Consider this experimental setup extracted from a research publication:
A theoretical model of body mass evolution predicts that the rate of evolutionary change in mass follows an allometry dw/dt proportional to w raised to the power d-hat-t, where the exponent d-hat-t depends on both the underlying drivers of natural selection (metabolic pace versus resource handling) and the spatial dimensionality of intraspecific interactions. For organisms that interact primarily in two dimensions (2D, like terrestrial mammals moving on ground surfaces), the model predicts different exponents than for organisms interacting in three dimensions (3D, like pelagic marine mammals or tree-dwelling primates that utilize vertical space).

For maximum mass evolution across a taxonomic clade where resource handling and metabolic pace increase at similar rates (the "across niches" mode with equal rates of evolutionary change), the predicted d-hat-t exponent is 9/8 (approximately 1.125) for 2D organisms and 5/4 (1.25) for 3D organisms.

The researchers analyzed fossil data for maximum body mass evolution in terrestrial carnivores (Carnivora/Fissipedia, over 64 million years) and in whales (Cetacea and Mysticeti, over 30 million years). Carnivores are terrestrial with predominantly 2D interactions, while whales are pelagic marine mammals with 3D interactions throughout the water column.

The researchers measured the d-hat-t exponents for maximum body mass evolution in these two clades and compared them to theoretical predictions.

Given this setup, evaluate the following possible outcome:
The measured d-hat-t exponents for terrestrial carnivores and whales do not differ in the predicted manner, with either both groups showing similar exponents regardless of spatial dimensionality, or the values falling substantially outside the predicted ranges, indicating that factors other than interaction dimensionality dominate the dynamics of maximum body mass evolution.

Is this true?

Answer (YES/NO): NO